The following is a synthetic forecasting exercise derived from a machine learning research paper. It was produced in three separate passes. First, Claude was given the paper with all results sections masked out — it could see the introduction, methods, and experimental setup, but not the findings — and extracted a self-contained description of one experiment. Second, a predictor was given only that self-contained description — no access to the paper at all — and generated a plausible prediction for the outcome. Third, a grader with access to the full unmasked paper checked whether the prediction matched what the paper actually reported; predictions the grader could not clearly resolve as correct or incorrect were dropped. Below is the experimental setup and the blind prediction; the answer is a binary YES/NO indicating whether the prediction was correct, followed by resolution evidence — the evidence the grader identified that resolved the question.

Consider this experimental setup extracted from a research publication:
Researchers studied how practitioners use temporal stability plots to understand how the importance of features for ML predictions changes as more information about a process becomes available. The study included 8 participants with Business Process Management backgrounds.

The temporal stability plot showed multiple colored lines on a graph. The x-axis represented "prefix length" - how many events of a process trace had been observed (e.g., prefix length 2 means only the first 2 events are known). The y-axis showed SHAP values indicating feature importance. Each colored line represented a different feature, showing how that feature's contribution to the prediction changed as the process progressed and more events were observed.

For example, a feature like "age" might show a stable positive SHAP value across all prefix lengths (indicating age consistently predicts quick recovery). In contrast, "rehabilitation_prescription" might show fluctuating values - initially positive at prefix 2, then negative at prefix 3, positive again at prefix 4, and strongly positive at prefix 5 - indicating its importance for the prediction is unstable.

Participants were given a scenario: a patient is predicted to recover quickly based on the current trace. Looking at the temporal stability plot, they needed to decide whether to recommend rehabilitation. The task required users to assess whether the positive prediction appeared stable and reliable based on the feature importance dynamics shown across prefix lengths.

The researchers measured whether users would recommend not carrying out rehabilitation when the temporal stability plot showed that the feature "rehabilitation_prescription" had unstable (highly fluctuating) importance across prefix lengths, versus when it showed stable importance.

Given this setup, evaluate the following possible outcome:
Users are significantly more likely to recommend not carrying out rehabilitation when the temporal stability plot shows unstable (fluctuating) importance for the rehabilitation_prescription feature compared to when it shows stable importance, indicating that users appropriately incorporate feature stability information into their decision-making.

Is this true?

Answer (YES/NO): NO